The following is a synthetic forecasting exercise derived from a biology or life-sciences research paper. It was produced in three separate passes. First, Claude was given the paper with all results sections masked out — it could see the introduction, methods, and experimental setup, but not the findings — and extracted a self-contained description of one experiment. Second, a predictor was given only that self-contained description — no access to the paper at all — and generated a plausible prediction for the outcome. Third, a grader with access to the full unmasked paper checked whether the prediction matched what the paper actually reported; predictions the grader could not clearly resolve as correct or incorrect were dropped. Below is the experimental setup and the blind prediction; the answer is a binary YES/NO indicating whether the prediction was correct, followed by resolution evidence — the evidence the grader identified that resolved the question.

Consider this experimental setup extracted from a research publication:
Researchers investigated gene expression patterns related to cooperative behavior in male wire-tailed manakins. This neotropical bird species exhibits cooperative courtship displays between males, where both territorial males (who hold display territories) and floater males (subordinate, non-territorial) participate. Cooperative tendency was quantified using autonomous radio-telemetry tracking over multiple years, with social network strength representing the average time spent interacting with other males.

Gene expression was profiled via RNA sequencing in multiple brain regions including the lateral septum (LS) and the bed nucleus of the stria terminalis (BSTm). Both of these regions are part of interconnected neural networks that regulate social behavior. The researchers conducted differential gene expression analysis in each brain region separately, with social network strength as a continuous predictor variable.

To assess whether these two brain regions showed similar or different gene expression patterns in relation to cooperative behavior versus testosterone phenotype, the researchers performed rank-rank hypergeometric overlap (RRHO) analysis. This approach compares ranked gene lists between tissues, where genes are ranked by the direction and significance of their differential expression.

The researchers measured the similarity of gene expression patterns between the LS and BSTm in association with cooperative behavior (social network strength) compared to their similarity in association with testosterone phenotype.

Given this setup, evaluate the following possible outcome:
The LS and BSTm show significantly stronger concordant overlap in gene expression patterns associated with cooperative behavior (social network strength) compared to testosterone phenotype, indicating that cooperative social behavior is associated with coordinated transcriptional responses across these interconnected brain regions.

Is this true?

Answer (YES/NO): YES